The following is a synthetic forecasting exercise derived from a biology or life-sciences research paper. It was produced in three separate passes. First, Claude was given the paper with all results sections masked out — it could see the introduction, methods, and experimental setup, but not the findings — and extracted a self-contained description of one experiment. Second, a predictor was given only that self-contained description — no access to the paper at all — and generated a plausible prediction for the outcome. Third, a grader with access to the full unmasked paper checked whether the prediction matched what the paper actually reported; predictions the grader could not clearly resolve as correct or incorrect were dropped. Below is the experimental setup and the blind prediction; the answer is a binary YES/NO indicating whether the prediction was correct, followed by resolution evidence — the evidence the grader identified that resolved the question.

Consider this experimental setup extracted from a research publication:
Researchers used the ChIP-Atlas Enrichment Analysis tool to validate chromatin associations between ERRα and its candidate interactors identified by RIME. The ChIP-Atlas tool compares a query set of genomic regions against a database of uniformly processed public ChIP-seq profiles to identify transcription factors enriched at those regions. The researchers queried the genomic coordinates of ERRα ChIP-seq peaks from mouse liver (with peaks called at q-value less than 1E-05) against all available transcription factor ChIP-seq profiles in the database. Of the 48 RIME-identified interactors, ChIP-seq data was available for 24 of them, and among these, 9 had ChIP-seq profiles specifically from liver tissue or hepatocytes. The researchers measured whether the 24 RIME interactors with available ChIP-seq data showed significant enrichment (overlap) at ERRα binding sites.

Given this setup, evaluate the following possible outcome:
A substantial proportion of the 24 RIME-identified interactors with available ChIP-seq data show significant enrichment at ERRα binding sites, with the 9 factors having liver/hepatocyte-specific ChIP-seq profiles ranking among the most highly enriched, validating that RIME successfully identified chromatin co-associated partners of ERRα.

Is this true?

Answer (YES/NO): YES